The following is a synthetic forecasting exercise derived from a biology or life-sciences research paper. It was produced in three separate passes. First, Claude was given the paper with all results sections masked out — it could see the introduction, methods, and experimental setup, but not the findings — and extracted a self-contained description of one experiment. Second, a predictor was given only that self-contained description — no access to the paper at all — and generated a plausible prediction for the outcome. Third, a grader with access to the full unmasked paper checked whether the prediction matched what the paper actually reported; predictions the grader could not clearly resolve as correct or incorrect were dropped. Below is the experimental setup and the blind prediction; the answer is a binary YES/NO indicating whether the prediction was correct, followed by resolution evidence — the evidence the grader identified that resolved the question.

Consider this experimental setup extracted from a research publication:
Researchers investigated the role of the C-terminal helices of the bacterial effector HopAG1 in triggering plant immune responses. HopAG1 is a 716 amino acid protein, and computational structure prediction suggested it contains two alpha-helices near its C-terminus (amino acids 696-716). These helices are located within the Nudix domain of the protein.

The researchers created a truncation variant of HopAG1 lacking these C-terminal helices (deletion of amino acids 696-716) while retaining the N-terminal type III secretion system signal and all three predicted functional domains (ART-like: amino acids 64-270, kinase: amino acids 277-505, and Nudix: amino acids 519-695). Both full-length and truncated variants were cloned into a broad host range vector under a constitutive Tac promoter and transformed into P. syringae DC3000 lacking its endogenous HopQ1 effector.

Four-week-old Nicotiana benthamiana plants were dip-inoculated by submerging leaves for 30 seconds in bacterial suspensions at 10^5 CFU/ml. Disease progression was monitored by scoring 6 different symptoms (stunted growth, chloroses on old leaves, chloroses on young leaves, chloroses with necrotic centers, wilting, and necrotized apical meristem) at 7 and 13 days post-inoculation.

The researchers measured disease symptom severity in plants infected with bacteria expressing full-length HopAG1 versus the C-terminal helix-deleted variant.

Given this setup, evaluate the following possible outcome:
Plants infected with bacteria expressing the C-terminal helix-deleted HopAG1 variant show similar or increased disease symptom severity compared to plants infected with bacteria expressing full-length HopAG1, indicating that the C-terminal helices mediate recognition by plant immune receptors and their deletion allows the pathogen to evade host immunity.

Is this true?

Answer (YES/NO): YES